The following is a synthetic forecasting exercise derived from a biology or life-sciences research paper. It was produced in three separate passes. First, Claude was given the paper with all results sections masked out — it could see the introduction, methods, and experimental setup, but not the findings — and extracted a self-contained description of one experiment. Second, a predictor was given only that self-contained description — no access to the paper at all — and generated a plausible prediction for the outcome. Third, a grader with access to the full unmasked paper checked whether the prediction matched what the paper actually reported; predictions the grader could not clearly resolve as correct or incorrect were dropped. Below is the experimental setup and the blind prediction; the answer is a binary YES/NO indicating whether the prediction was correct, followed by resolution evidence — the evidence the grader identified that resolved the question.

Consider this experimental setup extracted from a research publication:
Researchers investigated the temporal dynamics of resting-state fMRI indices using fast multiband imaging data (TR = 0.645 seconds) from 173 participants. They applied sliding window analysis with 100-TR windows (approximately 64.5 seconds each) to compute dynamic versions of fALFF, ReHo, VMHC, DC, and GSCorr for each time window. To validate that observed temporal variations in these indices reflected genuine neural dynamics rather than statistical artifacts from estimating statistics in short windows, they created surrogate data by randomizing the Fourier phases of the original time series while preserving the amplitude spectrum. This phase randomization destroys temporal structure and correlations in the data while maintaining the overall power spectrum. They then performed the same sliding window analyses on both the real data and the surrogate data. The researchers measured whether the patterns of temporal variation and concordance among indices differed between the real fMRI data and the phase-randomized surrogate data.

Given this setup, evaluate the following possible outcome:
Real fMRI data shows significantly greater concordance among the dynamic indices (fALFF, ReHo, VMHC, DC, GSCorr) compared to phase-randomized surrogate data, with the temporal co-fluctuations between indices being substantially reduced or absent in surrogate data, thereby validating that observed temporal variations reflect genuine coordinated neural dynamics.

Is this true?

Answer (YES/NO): YES